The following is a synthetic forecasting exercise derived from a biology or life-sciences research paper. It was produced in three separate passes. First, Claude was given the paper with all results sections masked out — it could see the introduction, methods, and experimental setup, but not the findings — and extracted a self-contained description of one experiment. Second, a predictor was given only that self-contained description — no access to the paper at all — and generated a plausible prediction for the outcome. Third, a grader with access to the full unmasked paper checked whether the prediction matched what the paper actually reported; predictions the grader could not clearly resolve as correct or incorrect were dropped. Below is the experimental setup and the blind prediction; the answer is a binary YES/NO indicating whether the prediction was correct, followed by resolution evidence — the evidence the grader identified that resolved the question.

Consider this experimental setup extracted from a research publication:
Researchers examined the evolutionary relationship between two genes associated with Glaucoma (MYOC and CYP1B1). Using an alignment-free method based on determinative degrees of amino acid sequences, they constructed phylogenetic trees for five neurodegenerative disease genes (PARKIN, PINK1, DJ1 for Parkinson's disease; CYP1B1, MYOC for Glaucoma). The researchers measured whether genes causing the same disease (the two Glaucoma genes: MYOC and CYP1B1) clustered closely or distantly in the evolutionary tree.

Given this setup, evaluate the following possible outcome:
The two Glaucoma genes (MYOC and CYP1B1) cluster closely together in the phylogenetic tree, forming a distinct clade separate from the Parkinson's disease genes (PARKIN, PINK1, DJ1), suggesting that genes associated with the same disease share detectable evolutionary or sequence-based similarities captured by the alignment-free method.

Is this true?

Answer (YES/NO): NO